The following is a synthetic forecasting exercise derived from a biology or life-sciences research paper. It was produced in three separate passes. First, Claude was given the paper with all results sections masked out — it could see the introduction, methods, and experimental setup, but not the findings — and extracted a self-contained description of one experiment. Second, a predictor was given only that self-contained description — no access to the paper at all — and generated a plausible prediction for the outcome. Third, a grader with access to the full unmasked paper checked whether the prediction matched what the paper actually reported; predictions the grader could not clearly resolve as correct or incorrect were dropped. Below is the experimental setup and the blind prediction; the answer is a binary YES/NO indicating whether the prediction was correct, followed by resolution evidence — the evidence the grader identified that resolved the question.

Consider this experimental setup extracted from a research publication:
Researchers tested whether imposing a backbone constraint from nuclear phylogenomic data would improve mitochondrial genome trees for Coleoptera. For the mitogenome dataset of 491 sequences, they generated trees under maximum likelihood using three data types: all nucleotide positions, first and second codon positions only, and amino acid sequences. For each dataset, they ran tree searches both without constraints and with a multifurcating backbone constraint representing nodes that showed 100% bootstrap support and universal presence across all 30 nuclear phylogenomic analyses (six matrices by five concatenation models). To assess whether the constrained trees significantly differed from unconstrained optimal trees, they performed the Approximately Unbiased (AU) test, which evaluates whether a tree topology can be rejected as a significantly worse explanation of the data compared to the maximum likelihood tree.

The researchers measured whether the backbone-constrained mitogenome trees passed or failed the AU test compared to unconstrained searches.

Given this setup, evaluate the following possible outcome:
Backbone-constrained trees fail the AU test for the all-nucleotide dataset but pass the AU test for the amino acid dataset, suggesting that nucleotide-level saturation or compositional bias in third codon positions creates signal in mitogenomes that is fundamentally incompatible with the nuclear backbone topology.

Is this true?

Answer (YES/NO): NO